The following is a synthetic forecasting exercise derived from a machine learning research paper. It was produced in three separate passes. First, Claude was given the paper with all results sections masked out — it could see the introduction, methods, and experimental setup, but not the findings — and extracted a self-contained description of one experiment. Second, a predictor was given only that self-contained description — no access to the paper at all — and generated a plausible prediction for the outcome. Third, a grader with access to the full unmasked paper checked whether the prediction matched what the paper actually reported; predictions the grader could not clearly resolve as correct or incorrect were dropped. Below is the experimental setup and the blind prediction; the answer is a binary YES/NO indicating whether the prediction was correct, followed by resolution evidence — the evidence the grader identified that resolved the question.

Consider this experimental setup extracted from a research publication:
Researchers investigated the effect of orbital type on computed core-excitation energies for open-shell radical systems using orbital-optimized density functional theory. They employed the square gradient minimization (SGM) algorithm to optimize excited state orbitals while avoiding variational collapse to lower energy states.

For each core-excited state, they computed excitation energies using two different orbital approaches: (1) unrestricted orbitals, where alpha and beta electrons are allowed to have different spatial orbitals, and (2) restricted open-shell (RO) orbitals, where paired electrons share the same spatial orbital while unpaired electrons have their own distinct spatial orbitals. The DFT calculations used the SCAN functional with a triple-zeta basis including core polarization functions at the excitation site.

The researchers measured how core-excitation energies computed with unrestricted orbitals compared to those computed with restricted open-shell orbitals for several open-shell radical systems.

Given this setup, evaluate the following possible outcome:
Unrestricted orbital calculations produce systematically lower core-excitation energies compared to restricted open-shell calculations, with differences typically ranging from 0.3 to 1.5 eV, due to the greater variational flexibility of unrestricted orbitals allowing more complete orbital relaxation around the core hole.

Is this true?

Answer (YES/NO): NO